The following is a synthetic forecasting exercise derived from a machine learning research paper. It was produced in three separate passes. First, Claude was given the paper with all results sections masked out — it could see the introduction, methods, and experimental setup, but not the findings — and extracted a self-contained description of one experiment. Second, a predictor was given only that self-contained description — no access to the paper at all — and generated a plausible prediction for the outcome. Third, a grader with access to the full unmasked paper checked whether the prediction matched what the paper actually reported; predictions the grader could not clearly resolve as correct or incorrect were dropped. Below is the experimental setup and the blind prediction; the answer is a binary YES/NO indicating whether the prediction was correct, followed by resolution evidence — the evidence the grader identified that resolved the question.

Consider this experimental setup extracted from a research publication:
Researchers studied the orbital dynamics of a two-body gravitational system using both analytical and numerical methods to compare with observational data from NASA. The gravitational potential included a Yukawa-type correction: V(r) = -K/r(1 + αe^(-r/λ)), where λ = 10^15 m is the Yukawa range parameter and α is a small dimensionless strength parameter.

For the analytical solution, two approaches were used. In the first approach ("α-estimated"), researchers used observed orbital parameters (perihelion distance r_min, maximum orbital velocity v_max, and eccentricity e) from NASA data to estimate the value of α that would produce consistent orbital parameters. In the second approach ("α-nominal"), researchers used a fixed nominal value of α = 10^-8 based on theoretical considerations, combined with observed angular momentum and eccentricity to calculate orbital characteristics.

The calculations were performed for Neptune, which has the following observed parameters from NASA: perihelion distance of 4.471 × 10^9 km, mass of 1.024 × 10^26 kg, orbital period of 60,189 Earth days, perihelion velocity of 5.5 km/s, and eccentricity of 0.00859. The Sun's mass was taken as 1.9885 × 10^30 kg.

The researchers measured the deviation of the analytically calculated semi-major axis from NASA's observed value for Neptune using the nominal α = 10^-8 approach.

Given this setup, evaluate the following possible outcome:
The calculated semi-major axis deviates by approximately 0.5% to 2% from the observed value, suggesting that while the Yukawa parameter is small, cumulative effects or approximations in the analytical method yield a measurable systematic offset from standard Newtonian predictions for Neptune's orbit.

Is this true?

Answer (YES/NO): YES